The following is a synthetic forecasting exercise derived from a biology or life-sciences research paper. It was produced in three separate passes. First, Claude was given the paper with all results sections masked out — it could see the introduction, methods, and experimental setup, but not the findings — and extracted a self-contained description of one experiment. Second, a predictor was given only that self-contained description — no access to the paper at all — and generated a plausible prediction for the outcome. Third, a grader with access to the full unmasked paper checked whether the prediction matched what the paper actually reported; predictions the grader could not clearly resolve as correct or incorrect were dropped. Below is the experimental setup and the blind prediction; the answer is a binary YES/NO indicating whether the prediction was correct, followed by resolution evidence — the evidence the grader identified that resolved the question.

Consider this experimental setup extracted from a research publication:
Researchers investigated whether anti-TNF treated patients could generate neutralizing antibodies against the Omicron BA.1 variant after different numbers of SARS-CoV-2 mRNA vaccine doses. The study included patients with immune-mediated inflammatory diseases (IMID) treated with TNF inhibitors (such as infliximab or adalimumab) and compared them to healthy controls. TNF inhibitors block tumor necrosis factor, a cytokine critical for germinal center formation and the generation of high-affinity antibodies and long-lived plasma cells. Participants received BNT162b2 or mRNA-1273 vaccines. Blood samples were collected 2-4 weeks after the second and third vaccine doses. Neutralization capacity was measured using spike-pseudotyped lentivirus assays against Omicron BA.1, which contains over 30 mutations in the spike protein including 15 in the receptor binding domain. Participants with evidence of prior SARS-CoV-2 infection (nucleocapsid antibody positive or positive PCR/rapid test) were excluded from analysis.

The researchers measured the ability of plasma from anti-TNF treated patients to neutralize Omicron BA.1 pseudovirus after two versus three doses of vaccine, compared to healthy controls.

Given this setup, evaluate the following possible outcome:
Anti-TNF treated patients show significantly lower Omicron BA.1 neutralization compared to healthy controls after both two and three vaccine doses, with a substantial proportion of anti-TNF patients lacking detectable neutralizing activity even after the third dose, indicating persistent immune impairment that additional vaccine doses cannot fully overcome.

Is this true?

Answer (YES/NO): NO